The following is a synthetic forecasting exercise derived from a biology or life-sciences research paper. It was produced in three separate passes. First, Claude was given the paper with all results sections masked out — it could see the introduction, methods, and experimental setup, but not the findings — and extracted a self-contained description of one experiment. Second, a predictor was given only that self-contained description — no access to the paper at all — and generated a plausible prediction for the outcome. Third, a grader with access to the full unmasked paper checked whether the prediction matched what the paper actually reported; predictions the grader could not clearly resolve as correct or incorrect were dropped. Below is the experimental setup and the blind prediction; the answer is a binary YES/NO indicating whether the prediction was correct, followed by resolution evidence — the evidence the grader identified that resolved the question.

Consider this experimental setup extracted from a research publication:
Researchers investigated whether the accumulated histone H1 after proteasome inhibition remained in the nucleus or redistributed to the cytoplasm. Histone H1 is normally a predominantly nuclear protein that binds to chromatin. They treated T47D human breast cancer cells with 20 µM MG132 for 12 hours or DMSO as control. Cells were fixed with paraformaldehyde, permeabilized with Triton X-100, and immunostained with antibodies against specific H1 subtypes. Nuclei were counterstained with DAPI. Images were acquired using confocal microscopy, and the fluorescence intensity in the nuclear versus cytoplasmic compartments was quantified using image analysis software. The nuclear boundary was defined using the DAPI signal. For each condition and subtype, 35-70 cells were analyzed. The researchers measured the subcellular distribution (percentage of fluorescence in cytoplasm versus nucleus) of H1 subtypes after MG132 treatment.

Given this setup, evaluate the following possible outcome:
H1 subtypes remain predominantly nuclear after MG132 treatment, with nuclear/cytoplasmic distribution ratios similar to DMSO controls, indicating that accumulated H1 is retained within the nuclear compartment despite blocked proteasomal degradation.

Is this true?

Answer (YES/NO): NO